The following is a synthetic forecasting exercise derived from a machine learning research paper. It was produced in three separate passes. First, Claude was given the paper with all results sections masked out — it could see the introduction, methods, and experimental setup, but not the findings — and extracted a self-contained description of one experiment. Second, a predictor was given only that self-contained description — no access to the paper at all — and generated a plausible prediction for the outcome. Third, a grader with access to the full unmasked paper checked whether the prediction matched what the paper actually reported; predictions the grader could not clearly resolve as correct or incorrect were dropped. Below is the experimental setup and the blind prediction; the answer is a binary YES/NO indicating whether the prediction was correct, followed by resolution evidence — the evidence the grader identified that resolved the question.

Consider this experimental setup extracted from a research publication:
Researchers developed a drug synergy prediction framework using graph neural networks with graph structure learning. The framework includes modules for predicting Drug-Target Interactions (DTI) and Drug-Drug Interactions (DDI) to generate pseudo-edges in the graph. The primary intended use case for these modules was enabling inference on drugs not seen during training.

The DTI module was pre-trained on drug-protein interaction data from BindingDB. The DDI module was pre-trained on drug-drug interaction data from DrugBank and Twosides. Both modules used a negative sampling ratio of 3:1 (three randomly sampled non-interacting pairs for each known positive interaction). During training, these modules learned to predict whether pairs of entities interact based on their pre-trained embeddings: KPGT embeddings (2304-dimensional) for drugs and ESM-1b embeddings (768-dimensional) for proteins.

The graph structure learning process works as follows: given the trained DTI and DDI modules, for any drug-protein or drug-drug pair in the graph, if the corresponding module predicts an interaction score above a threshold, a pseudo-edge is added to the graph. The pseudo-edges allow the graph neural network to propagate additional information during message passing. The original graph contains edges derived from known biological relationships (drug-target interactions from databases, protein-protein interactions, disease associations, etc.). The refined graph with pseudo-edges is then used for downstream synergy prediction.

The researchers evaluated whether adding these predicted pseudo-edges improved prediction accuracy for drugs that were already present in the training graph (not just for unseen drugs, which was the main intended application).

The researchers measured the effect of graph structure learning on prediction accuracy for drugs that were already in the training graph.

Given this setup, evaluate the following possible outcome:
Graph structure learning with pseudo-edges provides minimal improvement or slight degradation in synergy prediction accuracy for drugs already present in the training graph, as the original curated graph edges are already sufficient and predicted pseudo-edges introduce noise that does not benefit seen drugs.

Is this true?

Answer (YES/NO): NO